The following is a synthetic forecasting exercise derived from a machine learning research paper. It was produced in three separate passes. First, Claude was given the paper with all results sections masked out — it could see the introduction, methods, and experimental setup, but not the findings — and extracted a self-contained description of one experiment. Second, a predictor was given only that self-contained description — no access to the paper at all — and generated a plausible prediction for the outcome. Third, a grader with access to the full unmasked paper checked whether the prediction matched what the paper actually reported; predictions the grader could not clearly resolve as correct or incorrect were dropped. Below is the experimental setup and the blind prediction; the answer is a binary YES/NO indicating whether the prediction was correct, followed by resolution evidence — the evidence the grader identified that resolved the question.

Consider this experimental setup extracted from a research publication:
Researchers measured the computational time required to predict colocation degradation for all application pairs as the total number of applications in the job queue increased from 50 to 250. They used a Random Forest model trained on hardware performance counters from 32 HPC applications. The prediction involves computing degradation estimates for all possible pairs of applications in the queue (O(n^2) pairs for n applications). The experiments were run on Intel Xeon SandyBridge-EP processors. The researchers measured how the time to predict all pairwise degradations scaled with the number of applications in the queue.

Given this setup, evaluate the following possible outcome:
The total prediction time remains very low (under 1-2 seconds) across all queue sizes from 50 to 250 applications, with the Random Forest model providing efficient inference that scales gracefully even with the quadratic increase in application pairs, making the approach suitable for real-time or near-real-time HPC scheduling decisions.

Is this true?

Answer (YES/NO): NO